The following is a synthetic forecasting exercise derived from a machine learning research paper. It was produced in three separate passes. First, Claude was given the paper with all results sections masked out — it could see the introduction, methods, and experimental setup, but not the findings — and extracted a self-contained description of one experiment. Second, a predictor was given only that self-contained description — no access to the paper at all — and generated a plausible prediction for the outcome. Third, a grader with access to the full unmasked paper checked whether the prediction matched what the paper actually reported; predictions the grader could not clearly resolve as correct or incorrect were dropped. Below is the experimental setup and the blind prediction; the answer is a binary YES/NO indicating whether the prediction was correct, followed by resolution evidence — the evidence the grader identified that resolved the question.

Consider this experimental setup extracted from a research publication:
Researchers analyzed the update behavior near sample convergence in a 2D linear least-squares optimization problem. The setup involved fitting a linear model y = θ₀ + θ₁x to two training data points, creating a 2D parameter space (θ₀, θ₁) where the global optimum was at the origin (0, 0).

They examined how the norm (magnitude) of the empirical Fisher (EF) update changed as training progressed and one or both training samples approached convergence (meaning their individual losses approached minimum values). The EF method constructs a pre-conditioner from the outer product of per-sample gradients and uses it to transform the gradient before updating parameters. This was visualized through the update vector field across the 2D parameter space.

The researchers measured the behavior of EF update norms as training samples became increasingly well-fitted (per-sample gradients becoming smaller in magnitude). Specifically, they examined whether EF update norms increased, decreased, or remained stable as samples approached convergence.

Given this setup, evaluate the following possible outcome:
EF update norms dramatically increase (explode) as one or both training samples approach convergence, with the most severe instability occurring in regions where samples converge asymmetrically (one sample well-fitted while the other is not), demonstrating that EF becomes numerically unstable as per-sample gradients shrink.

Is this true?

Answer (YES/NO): NO